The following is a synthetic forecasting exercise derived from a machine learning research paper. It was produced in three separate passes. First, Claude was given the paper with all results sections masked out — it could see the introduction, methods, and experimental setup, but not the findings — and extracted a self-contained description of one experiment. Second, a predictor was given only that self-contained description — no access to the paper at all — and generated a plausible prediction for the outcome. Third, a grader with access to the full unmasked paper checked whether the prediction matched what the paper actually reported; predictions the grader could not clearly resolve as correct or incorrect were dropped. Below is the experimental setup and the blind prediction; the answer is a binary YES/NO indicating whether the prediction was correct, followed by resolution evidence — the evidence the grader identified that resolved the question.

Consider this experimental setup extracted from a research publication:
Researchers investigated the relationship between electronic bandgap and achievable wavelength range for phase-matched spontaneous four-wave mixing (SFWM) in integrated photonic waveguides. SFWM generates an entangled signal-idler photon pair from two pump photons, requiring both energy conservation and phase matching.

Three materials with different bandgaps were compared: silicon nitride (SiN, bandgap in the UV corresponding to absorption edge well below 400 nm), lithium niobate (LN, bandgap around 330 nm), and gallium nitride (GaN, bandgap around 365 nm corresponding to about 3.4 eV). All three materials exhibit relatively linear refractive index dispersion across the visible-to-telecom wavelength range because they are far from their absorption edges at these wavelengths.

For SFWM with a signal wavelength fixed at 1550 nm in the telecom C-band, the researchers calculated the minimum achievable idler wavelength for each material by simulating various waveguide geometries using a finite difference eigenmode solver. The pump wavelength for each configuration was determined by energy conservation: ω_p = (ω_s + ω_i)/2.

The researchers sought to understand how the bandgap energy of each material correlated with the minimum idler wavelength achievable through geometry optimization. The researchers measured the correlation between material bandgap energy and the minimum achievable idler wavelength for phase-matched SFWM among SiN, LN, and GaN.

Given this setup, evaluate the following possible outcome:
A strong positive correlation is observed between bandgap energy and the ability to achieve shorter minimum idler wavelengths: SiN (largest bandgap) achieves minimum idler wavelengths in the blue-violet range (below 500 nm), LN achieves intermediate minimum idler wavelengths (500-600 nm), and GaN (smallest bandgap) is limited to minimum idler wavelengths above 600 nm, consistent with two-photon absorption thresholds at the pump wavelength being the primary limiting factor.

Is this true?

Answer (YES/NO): NO